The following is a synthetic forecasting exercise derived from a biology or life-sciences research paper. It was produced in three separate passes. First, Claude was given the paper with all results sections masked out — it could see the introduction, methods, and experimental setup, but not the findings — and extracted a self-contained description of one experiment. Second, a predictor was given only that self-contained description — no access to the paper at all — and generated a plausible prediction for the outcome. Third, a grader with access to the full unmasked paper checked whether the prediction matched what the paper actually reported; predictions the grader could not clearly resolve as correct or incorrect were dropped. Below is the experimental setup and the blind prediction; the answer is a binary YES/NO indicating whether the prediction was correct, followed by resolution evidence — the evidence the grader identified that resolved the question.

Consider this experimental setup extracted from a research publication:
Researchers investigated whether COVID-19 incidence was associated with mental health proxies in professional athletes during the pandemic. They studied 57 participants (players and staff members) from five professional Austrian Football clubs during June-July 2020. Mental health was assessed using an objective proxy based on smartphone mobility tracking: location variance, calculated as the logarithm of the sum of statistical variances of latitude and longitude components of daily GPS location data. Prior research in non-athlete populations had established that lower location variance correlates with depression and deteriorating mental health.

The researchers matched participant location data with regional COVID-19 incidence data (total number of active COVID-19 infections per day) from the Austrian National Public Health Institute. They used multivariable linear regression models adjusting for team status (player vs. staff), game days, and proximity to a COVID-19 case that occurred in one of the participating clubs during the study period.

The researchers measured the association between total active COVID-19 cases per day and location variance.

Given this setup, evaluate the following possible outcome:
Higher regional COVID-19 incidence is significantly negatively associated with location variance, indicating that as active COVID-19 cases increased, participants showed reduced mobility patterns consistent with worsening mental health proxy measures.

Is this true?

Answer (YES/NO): NO